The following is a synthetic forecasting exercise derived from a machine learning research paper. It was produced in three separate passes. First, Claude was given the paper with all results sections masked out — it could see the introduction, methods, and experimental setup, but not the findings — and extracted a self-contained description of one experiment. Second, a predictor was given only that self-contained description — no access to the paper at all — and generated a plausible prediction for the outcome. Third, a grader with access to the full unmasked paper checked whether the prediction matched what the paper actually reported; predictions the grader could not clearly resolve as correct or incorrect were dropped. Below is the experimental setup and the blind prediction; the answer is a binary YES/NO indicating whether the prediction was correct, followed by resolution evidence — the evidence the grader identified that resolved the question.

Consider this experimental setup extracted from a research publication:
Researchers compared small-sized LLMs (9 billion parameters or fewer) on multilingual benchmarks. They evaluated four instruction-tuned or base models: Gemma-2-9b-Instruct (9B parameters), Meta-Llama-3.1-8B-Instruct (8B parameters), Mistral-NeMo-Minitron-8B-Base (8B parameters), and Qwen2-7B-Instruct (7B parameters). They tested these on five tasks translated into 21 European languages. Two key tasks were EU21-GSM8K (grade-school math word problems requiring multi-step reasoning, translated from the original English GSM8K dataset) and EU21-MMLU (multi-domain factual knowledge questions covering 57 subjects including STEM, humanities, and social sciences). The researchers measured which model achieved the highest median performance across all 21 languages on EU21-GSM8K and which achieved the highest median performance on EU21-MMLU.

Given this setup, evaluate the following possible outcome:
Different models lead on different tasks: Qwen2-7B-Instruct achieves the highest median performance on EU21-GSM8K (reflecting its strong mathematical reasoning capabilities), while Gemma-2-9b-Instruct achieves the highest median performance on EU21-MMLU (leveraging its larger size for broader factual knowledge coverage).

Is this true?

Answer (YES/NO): NO